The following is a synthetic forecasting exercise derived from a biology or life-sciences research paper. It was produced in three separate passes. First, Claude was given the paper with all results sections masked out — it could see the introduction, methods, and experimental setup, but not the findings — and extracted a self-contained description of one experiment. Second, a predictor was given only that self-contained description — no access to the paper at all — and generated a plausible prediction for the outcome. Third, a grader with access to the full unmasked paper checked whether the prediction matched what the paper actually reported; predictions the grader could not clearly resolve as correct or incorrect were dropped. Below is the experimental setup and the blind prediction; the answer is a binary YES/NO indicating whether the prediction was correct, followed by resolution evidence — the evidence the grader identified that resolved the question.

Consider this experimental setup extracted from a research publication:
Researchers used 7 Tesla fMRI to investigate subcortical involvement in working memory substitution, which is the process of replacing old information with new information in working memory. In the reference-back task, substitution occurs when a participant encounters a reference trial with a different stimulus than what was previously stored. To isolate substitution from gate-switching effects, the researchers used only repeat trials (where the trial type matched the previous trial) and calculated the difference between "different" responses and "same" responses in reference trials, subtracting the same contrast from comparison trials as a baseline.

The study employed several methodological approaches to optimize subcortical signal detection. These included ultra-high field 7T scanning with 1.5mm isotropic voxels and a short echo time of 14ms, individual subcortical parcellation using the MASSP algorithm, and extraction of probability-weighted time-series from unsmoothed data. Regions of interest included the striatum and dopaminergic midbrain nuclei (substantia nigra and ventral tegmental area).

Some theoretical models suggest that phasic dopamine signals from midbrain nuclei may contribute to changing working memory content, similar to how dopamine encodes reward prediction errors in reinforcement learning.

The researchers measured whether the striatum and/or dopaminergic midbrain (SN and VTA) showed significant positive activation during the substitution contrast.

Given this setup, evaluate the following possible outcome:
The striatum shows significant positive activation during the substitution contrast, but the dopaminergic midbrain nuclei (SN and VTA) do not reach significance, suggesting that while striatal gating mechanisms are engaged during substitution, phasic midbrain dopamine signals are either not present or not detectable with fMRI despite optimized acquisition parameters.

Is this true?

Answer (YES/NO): NO